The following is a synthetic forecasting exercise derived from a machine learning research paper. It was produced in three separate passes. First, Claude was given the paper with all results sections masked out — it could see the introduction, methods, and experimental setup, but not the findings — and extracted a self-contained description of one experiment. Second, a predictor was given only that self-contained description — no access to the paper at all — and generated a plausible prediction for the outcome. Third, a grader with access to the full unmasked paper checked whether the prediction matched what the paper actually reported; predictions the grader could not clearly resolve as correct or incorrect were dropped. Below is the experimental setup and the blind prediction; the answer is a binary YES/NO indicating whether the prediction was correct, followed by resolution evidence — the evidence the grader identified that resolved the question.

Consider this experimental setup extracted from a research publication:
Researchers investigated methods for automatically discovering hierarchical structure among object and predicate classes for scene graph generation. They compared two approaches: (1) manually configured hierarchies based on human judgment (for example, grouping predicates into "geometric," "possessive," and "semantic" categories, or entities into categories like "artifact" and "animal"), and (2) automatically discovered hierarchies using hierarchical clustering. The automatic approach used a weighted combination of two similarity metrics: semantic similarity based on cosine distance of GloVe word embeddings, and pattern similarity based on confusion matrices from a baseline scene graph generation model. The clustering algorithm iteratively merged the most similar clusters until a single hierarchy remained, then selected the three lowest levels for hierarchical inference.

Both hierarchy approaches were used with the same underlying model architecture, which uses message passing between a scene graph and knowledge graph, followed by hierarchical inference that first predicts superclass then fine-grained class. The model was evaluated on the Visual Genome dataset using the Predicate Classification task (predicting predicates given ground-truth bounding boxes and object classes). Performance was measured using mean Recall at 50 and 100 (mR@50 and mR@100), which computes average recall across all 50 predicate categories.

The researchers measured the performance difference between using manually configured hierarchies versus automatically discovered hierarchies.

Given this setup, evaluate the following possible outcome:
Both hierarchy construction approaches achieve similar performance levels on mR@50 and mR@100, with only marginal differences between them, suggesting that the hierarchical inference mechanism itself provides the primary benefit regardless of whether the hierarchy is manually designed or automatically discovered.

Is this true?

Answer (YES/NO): NO